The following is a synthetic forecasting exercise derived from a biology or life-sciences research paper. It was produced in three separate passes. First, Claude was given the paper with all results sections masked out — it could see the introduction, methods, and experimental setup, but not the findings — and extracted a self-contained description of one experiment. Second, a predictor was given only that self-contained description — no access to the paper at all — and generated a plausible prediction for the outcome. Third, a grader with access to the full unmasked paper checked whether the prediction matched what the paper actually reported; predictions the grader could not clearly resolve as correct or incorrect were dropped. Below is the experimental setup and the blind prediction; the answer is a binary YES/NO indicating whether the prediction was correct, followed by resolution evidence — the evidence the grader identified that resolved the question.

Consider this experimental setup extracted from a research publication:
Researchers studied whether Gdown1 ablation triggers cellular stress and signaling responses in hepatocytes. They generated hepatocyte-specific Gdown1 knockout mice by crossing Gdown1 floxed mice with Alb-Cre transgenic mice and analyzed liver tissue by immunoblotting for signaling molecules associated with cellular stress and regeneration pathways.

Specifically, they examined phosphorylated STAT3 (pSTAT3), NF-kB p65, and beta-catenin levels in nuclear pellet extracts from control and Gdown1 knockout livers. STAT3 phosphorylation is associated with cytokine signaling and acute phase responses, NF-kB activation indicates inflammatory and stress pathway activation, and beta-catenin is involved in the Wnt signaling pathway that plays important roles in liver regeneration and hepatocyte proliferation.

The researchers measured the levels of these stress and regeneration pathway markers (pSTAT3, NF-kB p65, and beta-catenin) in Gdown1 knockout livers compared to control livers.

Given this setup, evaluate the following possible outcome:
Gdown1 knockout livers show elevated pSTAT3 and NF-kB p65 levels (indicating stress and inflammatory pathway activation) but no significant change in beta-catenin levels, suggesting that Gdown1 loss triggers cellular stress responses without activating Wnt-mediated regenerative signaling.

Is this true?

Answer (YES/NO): NO